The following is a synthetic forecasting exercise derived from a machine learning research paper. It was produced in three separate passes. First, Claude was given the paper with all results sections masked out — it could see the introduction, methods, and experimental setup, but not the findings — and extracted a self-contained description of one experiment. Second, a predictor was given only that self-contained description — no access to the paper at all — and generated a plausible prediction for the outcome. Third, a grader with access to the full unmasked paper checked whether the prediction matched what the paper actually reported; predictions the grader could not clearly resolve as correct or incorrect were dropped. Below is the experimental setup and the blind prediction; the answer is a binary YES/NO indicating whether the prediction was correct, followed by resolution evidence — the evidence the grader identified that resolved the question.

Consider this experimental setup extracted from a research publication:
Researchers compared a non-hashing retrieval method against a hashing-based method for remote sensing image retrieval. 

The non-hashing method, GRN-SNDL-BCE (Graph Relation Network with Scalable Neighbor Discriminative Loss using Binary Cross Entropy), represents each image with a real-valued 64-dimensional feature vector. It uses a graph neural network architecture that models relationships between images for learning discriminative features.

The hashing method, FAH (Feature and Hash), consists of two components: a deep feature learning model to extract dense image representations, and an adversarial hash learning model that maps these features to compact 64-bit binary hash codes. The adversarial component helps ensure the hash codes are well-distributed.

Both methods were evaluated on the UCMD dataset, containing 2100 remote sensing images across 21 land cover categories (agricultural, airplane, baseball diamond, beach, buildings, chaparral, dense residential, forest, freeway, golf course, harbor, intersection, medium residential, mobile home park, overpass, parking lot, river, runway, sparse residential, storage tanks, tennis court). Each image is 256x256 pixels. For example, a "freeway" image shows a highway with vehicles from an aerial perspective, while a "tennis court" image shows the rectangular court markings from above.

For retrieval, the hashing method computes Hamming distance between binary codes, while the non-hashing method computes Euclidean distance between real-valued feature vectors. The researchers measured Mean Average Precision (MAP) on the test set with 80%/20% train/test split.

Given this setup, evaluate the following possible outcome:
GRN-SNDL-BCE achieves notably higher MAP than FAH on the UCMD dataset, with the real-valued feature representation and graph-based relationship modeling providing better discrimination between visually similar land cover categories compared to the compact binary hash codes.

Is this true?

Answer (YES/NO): YES